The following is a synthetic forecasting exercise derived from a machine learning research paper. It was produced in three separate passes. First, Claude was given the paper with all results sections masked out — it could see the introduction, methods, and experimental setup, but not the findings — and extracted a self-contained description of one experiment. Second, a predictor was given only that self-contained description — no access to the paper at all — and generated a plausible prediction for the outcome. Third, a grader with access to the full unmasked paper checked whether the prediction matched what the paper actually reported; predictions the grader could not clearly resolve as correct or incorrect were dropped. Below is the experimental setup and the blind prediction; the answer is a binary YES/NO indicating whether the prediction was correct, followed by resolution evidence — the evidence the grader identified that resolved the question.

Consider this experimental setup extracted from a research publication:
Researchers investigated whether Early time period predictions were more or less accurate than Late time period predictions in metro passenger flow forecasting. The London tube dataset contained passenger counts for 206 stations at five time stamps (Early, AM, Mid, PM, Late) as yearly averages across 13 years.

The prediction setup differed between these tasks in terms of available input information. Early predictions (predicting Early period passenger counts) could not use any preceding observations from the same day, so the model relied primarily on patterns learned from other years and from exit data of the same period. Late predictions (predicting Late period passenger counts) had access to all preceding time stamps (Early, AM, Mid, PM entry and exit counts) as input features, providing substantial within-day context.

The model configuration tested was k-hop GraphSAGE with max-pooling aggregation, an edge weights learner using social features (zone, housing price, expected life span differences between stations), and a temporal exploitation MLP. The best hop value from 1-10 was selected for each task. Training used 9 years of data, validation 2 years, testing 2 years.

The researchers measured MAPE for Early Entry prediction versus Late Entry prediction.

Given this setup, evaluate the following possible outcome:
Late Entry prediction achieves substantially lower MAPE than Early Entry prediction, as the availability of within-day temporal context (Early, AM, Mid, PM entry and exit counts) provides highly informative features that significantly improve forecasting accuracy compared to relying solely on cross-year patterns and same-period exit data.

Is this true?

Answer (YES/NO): NO